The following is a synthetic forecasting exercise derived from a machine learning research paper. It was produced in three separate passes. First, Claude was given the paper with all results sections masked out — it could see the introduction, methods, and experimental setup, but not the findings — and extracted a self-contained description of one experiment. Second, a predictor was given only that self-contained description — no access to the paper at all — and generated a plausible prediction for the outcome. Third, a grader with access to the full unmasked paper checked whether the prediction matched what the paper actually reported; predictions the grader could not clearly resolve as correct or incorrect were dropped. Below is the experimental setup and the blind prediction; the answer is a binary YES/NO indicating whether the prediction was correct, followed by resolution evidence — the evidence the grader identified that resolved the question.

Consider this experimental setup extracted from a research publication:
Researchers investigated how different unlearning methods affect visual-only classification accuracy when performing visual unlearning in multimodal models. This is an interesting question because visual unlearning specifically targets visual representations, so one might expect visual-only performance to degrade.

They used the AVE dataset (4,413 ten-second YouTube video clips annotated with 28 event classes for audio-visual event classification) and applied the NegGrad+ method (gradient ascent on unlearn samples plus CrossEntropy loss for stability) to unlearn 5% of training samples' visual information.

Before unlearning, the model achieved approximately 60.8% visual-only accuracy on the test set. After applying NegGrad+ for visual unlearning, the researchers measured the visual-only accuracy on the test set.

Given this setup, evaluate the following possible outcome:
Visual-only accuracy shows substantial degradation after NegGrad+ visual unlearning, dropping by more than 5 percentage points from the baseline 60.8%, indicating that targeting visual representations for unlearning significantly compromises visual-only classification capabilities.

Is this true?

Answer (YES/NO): NO